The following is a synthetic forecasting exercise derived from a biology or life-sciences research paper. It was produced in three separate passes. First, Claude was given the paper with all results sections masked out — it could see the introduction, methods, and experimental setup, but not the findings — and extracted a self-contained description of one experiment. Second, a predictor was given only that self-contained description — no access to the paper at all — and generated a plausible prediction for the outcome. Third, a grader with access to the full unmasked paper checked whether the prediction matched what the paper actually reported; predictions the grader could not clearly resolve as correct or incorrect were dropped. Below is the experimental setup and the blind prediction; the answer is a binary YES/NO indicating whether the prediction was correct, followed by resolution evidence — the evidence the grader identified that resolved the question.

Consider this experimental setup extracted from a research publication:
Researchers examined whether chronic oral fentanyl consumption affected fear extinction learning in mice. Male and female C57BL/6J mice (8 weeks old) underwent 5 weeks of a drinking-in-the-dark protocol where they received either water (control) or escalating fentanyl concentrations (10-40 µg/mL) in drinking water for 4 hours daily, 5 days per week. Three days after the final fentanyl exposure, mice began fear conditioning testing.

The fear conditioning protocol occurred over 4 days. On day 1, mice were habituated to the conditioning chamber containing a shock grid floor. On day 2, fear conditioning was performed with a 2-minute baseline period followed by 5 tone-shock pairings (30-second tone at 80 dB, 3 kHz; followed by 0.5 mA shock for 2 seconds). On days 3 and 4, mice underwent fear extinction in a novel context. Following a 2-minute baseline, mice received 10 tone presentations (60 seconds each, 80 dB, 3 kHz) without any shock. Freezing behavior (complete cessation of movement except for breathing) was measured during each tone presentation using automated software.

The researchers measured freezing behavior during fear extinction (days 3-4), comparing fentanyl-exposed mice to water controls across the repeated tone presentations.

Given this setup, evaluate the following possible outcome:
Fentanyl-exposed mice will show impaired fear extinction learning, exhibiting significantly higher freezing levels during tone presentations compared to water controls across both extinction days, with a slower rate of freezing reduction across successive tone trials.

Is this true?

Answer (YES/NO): NO